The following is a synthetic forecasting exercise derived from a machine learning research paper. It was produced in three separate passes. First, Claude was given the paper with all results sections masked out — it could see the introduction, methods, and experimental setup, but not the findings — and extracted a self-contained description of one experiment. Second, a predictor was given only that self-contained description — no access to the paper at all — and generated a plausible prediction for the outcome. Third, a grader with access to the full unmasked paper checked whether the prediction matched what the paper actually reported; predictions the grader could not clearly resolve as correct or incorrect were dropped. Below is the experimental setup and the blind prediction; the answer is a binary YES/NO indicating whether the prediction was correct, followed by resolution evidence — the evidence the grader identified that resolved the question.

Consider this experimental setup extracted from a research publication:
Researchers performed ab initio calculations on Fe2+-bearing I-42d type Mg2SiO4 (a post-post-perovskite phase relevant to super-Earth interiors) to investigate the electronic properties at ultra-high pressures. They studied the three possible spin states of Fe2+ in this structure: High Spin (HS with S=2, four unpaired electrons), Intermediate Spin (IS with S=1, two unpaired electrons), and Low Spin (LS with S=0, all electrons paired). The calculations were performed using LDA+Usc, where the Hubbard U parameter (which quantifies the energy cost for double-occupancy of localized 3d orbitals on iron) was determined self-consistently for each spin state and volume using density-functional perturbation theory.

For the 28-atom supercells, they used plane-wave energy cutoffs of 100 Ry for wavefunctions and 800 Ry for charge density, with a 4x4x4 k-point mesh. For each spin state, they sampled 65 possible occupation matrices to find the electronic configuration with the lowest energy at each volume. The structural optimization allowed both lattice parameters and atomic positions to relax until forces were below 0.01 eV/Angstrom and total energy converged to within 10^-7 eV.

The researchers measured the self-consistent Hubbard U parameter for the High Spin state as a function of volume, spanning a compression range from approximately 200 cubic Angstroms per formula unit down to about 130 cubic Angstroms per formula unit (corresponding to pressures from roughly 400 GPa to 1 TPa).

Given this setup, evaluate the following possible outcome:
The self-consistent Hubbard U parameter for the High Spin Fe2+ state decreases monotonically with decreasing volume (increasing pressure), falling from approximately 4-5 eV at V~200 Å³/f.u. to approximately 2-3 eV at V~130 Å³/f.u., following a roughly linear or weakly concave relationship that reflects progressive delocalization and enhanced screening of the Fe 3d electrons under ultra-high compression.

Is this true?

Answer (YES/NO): NO